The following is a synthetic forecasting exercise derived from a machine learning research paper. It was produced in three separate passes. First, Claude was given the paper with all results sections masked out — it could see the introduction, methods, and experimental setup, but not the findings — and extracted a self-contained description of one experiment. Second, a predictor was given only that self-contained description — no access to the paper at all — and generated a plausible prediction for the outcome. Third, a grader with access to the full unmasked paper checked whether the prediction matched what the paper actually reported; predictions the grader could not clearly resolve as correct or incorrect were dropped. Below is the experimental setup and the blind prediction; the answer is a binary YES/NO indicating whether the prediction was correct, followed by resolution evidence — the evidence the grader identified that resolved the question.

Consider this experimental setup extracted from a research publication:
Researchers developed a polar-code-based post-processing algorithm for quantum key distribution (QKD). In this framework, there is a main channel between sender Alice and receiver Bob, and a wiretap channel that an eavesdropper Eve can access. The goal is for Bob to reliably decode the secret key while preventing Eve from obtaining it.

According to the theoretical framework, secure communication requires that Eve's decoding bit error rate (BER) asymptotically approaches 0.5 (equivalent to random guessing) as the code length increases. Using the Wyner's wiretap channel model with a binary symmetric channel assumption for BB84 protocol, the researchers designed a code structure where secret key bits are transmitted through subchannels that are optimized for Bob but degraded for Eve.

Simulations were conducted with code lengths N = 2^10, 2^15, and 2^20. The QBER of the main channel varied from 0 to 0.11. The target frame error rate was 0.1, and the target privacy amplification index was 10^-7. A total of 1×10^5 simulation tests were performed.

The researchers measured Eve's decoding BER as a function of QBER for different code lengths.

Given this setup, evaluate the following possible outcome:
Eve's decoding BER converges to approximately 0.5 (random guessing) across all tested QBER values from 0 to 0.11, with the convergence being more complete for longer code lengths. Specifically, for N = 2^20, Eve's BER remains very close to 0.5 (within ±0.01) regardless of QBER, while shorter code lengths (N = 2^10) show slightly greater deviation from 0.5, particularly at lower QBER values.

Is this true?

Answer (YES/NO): NO